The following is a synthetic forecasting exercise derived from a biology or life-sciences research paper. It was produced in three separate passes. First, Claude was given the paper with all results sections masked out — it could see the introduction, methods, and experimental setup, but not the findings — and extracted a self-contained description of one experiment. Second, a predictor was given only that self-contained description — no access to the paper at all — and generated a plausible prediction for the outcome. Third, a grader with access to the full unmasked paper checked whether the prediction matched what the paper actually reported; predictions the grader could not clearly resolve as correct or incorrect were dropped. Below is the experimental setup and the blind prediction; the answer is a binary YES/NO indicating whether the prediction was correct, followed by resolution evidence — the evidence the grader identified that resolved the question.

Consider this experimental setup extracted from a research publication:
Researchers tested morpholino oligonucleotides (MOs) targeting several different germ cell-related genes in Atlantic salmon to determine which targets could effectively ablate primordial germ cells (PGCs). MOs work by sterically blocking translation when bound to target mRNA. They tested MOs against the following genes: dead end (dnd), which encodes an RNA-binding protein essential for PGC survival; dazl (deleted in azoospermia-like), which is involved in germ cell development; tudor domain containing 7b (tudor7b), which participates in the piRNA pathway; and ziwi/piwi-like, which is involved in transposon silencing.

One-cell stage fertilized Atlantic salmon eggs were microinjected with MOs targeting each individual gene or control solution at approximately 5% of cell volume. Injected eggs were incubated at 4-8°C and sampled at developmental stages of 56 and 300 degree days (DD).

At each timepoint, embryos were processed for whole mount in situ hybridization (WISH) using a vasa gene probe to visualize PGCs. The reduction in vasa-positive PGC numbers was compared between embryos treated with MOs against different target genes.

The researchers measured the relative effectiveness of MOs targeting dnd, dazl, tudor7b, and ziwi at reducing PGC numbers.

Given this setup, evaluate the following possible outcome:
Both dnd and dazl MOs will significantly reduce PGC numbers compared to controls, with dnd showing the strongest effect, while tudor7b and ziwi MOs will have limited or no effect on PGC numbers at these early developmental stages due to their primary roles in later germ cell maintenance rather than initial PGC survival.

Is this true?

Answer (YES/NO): NO